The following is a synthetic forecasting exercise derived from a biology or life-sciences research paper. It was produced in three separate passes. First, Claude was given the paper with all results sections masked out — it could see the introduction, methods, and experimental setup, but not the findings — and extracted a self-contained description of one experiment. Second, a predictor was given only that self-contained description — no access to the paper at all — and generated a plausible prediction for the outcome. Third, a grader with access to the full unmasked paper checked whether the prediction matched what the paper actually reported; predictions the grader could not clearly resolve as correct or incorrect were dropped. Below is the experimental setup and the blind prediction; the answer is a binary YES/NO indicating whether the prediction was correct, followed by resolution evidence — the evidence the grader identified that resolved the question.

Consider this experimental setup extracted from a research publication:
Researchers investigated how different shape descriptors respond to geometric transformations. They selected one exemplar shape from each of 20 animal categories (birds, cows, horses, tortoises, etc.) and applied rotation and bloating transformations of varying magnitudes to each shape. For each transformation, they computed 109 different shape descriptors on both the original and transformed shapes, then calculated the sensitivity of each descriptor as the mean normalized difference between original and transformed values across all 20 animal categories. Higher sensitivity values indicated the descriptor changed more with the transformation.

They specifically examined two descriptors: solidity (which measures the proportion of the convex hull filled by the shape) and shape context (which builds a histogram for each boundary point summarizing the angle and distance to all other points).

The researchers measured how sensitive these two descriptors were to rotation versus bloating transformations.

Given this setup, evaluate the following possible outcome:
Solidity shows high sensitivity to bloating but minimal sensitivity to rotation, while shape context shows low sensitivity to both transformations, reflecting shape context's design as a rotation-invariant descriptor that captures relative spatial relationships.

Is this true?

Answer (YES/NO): NO